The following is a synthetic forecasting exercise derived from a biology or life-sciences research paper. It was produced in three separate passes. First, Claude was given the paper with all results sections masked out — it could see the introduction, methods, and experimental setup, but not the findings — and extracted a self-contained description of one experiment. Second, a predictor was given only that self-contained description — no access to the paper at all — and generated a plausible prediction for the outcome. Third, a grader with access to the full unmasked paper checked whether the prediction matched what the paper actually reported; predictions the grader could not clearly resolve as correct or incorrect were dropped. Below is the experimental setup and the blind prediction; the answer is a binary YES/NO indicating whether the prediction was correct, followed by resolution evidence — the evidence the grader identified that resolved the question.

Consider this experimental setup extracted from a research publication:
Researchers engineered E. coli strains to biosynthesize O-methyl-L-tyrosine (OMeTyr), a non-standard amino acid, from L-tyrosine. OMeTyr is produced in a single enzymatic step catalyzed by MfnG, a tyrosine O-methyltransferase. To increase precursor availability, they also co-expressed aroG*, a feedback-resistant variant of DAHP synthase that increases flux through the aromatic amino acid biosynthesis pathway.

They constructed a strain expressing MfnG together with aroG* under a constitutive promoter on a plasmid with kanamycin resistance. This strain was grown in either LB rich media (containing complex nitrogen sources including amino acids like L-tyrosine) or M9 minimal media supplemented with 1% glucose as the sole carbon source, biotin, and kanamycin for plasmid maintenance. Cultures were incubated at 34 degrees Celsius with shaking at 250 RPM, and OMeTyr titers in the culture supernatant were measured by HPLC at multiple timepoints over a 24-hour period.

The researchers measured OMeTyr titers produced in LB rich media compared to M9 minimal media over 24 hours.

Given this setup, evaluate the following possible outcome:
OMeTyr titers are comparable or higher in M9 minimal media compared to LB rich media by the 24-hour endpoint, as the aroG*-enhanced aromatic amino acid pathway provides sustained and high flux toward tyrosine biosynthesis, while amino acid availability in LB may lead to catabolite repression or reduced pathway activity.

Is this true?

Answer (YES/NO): YES